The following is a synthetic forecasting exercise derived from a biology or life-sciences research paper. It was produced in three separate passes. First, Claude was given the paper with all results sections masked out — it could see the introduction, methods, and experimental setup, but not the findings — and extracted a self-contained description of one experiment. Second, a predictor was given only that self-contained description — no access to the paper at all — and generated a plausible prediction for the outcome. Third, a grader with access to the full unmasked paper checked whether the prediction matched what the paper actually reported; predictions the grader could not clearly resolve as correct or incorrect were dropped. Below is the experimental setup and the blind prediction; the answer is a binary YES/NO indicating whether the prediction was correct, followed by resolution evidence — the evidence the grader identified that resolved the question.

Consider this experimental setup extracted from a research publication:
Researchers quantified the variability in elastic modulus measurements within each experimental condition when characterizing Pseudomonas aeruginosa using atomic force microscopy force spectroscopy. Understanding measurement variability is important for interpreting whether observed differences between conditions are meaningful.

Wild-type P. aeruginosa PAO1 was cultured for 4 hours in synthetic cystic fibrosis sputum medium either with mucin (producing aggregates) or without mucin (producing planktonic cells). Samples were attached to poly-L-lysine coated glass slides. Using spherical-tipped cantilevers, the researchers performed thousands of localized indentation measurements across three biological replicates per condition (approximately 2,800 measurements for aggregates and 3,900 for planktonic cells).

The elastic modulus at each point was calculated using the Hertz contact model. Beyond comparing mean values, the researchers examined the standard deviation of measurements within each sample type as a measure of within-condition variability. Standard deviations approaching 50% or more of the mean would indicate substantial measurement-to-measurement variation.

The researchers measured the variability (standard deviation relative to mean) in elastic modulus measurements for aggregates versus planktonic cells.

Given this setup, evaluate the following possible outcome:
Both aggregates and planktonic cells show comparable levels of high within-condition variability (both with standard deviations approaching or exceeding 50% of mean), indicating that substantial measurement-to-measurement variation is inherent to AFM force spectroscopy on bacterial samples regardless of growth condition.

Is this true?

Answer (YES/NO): YES